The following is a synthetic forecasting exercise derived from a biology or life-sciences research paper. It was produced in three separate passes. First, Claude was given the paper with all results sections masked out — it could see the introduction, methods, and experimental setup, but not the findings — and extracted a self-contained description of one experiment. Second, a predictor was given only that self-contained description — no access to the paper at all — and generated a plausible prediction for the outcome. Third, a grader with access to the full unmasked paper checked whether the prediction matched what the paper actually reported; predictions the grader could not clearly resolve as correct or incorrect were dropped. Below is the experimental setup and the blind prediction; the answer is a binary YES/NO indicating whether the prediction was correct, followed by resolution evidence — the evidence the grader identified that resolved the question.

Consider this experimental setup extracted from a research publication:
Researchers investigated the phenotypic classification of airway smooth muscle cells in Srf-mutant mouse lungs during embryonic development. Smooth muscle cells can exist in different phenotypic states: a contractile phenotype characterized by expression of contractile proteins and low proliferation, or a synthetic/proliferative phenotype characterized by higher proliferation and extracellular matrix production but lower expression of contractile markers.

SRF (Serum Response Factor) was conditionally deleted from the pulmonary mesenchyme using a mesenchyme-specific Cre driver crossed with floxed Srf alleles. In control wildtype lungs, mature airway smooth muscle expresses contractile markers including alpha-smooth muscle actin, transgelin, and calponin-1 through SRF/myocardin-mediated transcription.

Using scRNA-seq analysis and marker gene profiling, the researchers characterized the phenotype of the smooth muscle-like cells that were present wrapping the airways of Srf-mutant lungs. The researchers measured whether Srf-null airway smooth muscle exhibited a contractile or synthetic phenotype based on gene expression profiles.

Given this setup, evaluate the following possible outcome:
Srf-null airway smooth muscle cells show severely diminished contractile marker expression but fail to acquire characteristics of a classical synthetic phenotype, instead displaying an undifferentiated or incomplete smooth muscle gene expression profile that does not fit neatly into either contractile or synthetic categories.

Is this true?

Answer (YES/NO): NO